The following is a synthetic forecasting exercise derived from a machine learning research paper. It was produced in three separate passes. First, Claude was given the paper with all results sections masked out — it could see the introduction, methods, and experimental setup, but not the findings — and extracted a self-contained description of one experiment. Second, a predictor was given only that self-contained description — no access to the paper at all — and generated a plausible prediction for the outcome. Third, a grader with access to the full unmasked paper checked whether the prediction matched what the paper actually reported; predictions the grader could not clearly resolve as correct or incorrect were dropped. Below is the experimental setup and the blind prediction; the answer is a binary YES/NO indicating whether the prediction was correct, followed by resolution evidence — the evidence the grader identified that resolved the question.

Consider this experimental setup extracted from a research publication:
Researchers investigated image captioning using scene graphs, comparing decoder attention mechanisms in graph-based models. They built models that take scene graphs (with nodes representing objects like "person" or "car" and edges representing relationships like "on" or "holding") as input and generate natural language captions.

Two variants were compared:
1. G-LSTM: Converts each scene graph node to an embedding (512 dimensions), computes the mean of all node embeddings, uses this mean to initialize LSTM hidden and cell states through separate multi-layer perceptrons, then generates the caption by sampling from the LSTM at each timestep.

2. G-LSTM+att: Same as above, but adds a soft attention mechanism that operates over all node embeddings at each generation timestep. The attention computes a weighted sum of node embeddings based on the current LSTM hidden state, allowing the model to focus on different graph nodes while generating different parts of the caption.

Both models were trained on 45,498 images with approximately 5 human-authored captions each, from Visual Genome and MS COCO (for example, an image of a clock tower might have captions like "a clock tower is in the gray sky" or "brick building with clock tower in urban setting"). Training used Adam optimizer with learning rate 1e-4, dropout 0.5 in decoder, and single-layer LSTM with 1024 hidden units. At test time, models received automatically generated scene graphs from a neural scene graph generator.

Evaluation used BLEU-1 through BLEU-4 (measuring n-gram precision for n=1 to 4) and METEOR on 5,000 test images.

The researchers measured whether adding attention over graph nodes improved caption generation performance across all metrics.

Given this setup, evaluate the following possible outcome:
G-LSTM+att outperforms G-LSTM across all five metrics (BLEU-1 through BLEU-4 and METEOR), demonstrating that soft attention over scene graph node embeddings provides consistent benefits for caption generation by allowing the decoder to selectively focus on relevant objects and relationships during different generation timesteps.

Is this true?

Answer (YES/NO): NO